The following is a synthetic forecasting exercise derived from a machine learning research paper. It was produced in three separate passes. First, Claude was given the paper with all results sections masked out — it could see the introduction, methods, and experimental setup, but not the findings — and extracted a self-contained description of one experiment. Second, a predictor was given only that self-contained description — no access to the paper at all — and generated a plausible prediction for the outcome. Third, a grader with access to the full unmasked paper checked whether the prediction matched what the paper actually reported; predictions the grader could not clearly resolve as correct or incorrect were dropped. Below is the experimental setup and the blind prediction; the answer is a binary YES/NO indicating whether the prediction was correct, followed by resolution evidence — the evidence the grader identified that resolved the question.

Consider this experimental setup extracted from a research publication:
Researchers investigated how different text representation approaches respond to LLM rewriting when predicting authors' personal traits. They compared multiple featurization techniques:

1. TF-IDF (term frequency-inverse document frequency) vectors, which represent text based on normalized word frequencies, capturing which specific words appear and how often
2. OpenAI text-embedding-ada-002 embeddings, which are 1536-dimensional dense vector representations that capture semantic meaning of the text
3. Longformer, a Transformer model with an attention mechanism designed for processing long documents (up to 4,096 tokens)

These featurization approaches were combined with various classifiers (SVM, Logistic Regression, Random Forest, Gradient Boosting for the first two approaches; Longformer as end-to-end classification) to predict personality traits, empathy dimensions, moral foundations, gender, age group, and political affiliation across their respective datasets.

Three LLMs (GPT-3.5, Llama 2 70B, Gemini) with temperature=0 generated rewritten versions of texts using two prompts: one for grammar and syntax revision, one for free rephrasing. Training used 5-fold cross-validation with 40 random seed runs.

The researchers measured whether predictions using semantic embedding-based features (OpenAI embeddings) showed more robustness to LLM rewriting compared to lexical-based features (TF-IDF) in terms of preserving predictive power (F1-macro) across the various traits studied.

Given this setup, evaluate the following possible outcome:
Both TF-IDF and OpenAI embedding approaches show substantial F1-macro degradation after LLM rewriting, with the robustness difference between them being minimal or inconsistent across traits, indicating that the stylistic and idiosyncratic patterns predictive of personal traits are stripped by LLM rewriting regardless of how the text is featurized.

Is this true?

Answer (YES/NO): NO